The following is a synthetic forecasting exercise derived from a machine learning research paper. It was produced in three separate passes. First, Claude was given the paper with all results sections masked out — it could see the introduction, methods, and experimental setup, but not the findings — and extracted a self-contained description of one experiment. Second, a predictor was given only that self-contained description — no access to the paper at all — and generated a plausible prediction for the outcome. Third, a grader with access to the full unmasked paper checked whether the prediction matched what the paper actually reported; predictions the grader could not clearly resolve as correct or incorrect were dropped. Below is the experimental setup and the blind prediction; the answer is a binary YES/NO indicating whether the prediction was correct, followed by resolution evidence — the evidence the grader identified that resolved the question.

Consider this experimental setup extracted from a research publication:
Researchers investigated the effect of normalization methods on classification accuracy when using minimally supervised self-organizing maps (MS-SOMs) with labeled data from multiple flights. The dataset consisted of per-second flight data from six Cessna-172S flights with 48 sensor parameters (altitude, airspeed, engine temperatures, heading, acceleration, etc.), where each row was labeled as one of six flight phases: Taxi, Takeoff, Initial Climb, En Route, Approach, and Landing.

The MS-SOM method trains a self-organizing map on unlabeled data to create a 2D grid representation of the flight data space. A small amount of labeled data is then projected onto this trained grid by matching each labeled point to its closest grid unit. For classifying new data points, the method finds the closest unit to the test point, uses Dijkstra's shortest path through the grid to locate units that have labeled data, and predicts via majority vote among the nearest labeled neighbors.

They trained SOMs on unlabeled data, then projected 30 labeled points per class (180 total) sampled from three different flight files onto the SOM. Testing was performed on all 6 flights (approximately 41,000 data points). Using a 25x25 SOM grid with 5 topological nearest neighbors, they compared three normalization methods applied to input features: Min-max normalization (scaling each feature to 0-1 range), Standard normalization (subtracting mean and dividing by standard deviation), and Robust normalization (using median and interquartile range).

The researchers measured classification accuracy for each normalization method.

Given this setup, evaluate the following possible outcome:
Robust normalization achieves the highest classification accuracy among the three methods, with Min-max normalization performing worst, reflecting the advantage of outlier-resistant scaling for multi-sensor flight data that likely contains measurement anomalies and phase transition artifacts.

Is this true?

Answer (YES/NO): NO